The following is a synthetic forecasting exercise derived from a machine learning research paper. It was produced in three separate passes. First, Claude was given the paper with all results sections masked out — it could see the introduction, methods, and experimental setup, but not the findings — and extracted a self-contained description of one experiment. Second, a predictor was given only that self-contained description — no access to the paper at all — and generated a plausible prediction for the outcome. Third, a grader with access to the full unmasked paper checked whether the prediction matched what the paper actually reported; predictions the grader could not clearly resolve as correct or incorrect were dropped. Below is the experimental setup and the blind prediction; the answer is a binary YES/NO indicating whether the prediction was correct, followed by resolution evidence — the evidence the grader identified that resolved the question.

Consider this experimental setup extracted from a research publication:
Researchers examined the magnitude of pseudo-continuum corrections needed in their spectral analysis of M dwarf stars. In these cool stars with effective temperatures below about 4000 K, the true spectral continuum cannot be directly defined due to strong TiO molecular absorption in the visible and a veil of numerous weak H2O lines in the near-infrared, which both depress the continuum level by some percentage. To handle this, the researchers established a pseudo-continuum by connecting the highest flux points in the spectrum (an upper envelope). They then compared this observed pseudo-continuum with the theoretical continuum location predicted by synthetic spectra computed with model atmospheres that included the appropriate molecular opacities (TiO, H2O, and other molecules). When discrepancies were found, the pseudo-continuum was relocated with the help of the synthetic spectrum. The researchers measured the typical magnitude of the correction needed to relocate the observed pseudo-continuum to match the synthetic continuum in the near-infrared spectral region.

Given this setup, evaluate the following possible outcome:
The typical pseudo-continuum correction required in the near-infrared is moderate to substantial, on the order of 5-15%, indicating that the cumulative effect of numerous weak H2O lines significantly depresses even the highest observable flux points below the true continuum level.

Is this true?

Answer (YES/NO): NO